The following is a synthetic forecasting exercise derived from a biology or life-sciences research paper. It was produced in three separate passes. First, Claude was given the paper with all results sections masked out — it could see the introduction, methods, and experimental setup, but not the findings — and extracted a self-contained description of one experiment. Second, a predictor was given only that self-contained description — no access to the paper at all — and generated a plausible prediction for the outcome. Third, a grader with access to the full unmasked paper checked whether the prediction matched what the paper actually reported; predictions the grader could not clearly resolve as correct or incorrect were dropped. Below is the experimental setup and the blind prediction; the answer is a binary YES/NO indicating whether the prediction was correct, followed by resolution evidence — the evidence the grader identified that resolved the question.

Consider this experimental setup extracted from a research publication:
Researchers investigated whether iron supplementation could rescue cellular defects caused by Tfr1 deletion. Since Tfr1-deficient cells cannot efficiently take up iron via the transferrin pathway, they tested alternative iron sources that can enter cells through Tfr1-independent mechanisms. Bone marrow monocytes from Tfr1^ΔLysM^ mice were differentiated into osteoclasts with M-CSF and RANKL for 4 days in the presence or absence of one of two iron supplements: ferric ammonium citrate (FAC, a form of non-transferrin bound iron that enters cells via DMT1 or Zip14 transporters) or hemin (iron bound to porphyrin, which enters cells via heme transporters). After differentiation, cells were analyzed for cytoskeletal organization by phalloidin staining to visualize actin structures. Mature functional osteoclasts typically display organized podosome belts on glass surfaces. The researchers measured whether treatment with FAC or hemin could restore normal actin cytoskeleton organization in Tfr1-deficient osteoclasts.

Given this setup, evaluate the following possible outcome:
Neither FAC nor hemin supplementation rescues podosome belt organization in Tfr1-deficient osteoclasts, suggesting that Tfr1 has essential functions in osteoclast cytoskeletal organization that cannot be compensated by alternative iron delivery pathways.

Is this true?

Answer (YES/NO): NO